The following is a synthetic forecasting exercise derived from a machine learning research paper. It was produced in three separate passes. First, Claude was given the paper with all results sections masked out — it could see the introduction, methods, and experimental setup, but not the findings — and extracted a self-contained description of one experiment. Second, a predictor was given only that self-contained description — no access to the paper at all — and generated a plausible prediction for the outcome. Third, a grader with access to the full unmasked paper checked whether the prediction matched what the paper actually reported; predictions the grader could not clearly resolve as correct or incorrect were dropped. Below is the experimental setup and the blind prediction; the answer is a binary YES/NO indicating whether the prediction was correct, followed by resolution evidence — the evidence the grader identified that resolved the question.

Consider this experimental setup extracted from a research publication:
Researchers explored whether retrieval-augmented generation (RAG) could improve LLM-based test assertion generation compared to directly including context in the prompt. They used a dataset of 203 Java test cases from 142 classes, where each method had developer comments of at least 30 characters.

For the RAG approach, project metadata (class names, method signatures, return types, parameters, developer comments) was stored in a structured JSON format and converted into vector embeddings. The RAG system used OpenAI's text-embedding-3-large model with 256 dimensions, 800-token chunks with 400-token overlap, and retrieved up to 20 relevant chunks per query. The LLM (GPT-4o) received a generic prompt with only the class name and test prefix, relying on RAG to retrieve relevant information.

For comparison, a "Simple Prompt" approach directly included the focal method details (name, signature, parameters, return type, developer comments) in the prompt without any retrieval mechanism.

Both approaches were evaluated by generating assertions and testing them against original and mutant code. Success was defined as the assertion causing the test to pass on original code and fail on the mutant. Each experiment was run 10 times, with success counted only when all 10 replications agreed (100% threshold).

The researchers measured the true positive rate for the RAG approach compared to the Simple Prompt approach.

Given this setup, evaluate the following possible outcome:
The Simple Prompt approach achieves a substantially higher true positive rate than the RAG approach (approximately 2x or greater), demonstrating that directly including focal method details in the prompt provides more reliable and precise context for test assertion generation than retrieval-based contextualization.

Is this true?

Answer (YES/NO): NO